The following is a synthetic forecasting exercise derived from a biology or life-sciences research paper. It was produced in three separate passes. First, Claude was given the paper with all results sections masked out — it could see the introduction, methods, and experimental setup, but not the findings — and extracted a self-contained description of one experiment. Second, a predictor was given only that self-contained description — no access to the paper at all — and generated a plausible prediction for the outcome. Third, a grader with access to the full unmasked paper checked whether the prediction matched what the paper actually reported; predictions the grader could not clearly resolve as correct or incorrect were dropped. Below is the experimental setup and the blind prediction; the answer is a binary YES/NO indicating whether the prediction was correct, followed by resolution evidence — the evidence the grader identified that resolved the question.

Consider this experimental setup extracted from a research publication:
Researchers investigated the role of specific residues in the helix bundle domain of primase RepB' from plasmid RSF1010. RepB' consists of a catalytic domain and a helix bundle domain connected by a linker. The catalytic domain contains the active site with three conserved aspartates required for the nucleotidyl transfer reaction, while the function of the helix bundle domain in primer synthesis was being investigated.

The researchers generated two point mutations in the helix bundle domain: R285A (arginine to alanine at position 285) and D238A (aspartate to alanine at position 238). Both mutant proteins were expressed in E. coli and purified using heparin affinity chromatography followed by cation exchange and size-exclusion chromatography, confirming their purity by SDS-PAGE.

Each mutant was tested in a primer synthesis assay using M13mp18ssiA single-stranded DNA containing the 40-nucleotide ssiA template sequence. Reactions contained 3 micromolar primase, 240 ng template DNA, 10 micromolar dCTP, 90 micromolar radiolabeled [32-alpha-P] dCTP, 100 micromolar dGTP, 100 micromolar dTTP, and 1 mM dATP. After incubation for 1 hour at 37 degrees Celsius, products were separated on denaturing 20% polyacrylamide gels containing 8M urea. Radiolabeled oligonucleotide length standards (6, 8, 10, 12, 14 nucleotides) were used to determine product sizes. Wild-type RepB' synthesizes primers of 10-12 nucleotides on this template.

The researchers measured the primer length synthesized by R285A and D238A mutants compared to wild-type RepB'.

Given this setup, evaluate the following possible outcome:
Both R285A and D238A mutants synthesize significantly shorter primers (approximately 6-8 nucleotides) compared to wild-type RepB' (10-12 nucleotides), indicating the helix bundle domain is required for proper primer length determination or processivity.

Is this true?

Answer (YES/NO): NO